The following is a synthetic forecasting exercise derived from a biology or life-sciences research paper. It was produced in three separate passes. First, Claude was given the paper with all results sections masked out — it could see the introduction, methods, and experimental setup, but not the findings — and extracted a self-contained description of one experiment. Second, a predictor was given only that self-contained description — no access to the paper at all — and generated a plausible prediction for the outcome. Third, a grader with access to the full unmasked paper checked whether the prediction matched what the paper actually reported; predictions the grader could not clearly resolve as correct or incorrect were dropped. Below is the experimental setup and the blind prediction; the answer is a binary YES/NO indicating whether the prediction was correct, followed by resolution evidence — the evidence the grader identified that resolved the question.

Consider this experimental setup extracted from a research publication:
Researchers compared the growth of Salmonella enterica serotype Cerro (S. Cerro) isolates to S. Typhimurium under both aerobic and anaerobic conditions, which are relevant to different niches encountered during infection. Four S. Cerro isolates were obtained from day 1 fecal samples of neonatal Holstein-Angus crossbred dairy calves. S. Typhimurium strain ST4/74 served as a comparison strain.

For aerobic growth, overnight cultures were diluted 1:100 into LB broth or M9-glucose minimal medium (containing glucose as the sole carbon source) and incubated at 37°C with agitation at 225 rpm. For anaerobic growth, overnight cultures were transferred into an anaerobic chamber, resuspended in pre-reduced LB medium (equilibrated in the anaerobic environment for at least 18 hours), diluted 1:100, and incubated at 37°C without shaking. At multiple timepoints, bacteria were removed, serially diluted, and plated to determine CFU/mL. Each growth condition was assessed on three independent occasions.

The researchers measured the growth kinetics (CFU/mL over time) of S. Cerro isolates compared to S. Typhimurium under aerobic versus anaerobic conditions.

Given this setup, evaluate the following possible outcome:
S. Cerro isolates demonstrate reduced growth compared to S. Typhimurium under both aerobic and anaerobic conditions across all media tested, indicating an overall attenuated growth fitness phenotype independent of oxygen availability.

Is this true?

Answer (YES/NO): NO